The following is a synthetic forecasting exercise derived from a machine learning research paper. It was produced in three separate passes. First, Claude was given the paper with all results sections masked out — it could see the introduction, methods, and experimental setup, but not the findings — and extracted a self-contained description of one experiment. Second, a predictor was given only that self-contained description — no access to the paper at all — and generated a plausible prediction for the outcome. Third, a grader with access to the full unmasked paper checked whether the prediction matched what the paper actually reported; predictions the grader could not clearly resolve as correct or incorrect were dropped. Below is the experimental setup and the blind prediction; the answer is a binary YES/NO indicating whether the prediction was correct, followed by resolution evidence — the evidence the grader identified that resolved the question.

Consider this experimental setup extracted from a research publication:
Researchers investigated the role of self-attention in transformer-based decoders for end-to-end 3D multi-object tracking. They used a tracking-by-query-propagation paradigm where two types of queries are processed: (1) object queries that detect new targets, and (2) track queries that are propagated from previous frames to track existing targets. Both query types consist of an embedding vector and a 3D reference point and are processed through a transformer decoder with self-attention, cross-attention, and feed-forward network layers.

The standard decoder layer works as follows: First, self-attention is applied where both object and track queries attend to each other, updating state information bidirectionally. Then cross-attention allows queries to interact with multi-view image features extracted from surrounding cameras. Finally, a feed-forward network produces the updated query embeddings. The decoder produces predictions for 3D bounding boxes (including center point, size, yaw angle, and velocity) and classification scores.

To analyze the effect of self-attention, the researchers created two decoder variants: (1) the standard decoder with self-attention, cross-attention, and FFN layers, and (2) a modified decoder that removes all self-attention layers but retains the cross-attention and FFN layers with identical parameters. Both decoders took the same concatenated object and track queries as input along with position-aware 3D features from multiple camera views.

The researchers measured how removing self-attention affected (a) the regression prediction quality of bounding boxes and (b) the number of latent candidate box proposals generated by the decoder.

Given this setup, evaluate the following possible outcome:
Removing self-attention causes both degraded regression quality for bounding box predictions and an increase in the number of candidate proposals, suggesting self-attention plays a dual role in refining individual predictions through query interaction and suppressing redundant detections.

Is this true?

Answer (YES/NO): NO